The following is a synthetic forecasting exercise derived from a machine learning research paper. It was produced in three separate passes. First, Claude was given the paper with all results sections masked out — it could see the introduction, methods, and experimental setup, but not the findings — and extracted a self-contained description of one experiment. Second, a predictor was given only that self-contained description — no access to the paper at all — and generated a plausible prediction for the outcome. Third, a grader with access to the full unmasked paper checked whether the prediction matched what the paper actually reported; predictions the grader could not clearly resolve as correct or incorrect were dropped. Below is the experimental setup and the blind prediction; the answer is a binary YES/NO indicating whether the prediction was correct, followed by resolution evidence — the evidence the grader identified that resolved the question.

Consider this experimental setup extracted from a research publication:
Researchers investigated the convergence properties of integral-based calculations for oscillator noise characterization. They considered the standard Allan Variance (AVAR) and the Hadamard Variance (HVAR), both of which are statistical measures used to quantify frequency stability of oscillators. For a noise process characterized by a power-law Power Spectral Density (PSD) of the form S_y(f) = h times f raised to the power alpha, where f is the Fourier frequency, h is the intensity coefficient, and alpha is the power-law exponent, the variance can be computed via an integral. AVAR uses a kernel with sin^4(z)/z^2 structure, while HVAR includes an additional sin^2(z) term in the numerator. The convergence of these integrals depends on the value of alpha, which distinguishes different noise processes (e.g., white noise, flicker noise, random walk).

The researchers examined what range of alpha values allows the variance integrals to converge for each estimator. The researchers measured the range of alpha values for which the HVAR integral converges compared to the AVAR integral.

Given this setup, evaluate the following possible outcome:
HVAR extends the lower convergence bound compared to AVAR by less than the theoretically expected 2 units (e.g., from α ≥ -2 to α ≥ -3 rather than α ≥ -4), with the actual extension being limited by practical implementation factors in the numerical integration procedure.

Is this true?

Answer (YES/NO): NO